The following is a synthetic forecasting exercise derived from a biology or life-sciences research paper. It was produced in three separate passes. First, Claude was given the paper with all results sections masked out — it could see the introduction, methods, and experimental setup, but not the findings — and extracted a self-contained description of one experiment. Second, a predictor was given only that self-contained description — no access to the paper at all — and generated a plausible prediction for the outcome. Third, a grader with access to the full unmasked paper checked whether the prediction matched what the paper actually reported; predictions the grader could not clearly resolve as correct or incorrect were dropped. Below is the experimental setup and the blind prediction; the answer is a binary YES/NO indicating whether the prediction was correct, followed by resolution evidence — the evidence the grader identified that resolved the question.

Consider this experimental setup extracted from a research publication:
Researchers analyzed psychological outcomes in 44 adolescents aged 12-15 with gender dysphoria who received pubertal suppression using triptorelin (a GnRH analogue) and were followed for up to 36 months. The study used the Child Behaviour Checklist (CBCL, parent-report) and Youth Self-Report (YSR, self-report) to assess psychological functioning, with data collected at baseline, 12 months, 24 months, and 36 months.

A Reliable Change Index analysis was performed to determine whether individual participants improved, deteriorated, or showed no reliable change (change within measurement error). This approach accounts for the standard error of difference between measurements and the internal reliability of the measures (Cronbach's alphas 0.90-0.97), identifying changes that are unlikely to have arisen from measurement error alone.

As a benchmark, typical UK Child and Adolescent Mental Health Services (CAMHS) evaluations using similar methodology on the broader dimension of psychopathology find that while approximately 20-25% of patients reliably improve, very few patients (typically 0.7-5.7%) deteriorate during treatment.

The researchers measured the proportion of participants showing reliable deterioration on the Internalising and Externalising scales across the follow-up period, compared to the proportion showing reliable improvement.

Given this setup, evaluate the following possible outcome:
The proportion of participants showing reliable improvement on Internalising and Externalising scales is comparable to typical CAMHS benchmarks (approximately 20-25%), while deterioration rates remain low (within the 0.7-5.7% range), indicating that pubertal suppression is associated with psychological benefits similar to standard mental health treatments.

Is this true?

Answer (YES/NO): NO